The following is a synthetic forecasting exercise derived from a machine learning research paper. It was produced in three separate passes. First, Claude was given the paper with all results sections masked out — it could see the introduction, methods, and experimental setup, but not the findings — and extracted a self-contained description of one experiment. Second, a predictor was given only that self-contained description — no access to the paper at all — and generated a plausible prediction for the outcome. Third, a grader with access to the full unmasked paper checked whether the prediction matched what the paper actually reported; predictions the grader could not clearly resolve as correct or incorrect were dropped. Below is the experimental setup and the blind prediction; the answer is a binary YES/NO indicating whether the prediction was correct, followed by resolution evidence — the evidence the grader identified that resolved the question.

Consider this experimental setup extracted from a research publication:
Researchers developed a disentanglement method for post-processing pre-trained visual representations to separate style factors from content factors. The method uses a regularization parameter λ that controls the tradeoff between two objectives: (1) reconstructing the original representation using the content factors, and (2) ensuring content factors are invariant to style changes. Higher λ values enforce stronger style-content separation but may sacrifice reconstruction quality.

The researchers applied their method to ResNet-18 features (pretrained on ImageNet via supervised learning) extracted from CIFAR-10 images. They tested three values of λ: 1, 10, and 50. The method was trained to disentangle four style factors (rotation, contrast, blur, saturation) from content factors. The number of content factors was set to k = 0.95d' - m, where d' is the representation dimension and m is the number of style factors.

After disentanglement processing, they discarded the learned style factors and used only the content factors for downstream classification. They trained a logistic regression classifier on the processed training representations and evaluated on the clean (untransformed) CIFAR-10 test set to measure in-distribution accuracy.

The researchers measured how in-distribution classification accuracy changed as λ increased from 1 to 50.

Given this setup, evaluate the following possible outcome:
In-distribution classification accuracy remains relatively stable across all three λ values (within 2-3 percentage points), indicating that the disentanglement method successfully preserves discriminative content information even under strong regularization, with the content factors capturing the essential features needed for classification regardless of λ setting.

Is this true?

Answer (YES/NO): NO